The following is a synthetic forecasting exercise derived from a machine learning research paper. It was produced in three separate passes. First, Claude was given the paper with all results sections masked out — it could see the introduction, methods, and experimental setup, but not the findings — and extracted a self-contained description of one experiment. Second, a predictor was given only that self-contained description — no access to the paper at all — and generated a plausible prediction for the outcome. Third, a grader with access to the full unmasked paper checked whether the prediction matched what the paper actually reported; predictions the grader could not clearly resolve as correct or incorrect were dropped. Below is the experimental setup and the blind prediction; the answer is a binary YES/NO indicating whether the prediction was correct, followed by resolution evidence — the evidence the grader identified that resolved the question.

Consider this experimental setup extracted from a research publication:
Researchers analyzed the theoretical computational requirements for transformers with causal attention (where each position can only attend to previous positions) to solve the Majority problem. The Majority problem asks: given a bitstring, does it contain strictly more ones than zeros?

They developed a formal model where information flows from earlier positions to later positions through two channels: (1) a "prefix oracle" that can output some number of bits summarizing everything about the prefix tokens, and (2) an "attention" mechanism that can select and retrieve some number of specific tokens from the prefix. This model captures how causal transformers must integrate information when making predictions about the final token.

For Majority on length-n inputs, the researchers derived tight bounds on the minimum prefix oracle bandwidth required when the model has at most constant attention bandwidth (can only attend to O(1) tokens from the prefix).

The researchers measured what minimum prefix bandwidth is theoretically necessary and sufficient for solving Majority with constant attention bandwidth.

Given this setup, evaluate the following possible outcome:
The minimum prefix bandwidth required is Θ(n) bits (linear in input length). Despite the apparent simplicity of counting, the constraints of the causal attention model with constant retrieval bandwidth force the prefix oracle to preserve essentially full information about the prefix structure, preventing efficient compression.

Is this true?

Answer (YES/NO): NO